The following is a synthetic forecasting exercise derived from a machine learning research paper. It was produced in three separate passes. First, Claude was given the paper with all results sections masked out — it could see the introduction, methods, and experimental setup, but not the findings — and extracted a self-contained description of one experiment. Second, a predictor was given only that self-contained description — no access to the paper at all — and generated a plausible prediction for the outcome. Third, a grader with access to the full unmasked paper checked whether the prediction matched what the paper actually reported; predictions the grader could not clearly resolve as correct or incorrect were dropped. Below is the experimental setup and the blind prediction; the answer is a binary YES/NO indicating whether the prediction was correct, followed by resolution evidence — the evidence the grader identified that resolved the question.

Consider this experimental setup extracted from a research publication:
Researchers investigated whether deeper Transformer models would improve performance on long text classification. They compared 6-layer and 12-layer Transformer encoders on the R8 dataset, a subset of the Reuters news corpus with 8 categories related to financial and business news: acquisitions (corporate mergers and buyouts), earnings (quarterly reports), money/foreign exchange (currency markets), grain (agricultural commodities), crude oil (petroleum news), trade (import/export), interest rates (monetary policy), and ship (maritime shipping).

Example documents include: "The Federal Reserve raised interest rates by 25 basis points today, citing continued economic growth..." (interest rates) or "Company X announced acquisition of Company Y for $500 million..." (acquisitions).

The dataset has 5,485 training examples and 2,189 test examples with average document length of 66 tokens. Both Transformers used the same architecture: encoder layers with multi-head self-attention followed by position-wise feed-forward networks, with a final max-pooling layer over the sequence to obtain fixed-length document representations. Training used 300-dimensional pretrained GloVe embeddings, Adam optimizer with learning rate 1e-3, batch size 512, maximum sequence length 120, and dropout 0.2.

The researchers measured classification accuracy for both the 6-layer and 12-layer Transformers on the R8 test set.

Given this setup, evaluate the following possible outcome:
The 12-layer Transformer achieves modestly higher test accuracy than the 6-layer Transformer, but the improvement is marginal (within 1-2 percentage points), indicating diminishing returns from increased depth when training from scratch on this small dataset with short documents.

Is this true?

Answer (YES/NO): NO